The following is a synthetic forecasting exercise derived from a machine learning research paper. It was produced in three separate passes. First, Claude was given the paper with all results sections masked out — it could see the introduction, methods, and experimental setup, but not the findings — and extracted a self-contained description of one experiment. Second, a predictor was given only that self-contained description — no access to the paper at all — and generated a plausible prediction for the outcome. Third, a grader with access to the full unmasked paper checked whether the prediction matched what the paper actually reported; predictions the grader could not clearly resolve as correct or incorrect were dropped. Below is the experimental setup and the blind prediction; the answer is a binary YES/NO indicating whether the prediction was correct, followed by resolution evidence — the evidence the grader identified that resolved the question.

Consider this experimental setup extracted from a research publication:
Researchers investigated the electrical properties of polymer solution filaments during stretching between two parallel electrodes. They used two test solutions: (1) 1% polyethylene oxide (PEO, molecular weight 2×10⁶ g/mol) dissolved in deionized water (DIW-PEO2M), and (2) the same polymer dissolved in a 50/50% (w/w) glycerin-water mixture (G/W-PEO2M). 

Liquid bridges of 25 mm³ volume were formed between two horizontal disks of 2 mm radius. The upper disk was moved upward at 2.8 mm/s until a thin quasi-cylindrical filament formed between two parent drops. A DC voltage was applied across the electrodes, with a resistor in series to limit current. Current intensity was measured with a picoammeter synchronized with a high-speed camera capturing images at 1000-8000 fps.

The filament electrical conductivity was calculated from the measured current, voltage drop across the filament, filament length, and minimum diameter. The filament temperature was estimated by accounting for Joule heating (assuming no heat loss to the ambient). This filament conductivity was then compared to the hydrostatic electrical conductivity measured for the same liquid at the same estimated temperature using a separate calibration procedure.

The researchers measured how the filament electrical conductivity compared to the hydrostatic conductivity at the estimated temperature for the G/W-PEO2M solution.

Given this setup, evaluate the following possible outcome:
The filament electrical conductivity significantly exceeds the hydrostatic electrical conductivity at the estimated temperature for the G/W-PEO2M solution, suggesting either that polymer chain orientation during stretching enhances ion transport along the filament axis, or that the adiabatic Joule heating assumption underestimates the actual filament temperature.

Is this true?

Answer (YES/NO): NO